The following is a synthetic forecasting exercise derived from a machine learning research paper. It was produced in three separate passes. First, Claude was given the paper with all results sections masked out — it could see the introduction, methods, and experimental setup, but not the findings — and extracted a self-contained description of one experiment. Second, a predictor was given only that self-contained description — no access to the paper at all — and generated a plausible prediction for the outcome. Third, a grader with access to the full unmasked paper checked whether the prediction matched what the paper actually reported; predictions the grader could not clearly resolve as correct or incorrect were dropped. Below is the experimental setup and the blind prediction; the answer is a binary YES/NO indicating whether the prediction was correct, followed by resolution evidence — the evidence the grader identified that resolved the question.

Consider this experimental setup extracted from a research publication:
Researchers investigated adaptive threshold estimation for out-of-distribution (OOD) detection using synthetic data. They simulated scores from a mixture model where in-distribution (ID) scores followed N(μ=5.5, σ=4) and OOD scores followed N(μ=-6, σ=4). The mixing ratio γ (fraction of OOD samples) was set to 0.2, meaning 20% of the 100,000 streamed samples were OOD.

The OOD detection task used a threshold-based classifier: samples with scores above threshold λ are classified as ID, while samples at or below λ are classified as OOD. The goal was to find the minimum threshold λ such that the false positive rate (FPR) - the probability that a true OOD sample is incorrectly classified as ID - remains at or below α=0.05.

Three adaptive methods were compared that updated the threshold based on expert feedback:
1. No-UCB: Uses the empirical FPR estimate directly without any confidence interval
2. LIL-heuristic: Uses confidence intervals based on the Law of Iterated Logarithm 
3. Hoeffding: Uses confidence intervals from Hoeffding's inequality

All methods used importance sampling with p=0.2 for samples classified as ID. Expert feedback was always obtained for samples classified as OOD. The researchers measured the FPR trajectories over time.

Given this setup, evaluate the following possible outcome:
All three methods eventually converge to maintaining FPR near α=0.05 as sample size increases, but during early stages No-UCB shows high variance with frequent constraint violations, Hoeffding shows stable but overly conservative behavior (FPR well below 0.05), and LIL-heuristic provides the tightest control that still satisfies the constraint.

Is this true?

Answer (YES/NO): NO